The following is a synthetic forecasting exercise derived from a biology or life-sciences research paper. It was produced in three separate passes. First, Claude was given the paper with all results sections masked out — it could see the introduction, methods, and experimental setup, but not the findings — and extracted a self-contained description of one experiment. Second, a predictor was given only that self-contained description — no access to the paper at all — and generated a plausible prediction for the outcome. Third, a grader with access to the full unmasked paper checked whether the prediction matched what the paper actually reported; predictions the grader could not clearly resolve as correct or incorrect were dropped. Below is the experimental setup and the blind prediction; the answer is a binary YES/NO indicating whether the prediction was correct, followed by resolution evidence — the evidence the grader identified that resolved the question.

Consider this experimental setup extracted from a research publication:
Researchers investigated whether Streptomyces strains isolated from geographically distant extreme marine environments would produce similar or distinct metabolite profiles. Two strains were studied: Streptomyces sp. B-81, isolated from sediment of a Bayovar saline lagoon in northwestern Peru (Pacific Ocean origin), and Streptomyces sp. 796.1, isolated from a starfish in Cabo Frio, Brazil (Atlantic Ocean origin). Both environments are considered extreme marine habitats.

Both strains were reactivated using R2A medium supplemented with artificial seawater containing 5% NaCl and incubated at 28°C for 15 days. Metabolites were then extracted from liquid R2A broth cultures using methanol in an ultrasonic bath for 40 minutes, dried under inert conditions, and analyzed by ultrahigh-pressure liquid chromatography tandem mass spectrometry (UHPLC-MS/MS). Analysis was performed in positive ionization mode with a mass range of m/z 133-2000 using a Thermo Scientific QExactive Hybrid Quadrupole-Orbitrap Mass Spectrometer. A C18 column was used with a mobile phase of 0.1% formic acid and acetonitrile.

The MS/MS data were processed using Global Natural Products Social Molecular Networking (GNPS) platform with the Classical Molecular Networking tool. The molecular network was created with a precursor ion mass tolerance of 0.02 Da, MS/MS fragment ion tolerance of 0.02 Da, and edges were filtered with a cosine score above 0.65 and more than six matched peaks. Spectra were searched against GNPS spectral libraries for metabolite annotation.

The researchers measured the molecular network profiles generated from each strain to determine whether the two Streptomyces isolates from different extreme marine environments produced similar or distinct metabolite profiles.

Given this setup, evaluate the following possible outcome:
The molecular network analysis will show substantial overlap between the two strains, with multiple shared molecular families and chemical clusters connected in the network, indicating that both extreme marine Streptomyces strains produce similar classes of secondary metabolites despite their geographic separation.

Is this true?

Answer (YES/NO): NO